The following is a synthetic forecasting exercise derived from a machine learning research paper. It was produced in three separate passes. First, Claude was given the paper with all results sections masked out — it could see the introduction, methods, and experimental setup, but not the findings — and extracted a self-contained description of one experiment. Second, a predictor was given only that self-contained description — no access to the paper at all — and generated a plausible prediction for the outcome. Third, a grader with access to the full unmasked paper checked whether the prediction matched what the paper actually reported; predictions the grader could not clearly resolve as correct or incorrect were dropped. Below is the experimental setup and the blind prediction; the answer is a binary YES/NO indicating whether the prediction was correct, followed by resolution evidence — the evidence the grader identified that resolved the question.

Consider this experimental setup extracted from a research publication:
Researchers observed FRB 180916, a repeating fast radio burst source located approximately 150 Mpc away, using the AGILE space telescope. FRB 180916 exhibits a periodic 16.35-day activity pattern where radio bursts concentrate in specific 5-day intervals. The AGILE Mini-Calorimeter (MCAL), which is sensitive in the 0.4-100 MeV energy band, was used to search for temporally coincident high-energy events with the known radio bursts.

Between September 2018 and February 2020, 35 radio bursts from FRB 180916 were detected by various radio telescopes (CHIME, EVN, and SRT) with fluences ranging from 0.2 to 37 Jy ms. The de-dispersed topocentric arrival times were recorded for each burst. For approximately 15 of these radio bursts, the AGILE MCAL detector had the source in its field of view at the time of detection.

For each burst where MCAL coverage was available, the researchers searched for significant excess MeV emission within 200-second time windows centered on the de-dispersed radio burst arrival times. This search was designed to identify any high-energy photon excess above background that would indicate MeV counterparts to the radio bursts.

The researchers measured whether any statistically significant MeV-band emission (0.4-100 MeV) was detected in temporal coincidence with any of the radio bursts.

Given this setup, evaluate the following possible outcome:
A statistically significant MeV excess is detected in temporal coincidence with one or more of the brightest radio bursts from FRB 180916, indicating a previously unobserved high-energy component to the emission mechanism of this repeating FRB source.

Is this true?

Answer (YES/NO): NO